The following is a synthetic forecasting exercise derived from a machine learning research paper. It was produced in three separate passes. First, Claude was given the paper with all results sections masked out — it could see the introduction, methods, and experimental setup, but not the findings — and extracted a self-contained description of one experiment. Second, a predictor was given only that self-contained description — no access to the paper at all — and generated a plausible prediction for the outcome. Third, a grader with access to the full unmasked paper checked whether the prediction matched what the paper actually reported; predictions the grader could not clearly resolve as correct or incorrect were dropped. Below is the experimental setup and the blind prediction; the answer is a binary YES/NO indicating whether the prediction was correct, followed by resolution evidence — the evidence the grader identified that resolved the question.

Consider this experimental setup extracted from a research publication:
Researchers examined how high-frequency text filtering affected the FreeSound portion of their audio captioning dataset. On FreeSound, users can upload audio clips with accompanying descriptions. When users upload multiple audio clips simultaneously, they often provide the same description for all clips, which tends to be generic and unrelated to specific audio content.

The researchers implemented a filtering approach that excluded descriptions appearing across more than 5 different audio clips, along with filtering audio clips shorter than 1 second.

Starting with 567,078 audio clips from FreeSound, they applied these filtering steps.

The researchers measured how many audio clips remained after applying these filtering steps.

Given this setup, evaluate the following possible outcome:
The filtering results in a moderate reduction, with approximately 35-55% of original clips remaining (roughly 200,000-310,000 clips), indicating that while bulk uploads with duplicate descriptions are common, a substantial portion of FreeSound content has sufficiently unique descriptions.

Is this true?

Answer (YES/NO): YES